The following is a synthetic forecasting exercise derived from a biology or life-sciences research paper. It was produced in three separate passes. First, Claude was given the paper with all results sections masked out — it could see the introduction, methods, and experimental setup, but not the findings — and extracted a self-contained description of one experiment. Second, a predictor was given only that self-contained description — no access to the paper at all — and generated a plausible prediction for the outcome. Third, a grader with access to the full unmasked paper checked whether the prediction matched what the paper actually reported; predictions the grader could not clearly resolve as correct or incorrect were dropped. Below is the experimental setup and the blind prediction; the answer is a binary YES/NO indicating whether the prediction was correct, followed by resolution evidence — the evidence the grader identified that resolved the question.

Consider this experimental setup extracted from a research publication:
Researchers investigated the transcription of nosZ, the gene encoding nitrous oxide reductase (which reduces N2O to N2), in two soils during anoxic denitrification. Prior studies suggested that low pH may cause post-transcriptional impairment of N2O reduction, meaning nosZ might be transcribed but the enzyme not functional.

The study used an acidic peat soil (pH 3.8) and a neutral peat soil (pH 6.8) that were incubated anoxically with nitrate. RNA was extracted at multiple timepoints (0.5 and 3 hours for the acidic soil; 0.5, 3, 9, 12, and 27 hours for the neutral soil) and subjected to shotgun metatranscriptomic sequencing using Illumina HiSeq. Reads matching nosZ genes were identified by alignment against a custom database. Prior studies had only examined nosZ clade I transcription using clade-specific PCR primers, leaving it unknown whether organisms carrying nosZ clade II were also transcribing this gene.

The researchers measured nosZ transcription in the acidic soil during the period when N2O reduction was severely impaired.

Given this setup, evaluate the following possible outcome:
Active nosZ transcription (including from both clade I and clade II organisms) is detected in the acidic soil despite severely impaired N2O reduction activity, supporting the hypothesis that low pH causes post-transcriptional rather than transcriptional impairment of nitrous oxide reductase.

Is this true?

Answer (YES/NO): YES